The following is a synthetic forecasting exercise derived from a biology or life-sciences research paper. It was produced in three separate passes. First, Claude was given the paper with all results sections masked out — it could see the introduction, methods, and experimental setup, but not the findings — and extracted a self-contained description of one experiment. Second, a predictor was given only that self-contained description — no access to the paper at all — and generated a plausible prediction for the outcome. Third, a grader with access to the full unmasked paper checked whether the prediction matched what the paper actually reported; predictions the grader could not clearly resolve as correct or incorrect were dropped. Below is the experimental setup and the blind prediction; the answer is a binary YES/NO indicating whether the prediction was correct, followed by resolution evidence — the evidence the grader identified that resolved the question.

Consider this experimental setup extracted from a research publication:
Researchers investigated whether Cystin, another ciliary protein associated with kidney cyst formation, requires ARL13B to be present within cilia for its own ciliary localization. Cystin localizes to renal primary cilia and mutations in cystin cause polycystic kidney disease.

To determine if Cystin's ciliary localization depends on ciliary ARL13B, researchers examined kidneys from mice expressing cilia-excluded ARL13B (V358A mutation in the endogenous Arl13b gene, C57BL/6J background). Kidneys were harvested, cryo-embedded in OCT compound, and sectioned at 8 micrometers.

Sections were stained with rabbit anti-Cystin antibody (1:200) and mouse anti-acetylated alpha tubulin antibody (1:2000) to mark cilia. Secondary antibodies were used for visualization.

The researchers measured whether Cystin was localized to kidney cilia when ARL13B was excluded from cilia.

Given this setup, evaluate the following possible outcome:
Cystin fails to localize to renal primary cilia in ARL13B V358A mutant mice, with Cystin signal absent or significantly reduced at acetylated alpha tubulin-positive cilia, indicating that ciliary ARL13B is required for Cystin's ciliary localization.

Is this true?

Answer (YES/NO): NO